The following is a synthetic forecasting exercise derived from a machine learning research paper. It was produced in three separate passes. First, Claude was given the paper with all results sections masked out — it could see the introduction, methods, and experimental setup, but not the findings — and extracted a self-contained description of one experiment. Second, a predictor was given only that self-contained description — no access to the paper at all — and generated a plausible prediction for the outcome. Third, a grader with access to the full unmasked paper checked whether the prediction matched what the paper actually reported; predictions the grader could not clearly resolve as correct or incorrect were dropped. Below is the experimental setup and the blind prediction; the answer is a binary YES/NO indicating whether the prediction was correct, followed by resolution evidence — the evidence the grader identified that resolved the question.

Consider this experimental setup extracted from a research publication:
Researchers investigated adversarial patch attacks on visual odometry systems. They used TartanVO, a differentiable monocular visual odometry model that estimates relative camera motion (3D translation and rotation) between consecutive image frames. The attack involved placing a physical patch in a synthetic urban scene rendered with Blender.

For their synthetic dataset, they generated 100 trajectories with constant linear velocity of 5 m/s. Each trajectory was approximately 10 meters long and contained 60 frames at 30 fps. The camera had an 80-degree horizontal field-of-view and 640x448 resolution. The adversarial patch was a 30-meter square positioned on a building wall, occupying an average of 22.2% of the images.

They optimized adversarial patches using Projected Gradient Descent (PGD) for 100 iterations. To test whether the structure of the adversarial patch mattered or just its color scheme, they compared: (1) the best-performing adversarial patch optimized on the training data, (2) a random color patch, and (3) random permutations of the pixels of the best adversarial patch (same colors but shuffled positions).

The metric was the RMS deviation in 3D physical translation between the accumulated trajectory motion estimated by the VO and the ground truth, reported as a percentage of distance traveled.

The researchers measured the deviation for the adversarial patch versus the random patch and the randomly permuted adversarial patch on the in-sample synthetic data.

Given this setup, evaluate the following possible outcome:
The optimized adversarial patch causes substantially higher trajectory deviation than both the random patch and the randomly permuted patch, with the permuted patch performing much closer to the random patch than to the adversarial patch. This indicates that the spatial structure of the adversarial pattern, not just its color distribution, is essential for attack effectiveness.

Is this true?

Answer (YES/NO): YES